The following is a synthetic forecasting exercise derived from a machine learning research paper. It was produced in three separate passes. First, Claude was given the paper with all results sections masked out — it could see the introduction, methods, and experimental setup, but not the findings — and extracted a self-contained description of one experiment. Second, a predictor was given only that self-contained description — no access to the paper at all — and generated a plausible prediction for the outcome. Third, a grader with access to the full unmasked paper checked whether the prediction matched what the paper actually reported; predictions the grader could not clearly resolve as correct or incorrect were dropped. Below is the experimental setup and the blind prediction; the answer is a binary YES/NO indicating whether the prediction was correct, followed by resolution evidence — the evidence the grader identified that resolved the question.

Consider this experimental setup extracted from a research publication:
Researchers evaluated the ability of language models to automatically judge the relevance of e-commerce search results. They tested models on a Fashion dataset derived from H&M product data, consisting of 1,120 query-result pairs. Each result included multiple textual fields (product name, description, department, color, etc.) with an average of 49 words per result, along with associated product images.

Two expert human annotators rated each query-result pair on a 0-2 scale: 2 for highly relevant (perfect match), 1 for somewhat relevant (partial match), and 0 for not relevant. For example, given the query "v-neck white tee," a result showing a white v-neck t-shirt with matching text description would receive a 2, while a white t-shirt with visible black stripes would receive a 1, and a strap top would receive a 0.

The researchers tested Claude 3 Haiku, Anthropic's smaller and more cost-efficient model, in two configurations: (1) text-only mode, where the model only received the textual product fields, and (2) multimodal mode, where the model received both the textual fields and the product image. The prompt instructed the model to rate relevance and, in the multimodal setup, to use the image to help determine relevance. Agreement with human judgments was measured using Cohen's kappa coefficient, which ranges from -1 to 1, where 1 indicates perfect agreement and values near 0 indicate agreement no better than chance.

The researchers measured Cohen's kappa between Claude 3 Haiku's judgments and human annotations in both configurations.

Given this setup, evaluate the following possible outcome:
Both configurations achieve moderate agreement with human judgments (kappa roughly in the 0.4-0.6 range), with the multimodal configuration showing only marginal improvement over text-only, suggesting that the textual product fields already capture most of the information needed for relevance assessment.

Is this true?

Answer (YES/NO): NO